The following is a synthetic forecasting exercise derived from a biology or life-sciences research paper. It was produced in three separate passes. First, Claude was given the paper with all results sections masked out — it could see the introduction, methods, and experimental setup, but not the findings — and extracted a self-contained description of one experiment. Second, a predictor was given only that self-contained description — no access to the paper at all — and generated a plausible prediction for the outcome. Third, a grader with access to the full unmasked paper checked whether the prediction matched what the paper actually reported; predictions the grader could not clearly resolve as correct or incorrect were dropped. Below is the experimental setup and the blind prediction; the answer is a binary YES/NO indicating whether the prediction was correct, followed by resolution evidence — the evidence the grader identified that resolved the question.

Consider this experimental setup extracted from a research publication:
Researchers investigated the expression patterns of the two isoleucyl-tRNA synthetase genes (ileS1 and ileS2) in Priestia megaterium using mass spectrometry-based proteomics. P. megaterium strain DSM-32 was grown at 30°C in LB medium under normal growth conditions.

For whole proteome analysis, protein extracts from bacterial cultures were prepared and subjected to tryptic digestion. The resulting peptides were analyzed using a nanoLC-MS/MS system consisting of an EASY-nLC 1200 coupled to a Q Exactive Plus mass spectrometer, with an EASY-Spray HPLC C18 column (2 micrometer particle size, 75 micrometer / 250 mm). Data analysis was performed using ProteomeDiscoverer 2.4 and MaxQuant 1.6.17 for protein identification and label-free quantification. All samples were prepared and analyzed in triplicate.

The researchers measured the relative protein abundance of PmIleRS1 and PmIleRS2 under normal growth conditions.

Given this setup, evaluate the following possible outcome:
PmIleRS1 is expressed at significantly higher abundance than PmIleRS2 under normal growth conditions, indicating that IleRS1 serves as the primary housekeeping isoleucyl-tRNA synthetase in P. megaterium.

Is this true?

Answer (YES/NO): YES